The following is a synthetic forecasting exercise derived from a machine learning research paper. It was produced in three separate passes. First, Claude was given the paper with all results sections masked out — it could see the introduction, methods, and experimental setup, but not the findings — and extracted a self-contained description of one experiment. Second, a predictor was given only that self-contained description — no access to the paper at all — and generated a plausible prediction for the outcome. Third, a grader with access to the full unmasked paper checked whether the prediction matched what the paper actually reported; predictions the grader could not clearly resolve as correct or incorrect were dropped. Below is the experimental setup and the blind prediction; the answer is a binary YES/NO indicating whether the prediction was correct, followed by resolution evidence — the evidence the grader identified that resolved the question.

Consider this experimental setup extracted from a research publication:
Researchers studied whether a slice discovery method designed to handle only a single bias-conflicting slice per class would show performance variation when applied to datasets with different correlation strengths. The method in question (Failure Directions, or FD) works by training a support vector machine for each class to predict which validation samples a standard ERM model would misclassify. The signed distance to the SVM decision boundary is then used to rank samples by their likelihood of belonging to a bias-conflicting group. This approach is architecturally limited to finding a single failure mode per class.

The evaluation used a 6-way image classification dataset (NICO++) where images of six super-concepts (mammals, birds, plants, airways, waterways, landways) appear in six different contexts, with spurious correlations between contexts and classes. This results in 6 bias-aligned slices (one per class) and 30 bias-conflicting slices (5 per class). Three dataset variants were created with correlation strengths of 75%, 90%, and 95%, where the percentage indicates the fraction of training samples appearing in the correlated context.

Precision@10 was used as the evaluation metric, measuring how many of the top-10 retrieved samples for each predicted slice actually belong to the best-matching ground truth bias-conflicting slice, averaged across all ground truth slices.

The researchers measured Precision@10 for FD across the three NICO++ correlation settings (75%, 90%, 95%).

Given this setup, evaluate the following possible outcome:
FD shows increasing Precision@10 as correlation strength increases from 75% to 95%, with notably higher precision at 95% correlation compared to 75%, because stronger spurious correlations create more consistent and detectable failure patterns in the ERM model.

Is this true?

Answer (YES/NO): NO